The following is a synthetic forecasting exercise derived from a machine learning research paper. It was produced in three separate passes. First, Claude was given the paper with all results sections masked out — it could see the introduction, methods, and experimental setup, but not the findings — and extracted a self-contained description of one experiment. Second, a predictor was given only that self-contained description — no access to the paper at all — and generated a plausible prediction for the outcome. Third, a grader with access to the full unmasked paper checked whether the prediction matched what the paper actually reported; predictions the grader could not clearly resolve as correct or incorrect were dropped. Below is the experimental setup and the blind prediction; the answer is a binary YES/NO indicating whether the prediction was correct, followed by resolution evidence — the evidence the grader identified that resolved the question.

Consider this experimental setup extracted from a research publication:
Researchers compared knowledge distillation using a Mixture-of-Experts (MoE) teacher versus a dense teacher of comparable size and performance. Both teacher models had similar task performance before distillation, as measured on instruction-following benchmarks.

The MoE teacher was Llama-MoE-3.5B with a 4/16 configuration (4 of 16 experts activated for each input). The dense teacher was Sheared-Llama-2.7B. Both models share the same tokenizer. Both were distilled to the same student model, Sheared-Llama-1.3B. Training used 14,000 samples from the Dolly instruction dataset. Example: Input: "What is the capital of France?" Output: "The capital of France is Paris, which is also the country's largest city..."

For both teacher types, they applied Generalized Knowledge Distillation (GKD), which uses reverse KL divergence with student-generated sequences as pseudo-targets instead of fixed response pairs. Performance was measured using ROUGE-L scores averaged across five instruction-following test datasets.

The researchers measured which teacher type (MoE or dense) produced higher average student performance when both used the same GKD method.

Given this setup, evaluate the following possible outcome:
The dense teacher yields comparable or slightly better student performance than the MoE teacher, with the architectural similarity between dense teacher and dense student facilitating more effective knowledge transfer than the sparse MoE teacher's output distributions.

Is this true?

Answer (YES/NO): NO